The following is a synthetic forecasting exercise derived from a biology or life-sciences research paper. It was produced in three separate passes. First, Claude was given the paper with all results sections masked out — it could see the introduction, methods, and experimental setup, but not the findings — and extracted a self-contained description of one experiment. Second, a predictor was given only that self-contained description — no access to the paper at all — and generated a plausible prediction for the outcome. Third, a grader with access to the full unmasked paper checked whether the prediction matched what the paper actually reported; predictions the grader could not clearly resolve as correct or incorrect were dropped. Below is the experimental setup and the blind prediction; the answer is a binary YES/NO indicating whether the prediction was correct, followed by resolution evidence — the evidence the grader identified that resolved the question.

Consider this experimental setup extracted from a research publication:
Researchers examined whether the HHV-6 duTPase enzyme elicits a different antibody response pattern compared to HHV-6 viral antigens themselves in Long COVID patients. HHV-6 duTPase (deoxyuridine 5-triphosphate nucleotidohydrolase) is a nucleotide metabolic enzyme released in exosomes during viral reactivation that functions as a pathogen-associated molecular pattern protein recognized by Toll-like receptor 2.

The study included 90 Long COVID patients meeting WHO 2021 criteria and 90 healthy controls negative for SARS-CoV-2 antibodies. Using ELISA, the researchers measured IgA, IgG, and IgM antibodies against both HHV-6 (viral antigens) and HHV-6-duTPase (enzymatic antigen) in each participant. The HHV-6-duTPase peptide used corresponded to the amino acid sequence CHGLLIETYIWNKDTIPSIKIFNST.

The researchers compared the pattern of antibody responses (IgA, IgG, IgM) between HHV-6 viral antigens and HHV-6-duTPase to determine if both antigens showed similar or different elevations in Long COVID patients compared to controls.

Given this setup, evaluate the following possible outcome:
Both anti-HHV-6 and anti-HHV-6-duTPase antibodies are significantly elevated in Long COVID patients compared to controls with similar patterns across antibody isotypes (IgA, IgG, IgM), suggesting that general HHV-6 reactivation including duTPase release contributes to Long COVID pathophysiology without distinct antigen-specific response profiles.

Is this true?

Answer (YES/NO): NO